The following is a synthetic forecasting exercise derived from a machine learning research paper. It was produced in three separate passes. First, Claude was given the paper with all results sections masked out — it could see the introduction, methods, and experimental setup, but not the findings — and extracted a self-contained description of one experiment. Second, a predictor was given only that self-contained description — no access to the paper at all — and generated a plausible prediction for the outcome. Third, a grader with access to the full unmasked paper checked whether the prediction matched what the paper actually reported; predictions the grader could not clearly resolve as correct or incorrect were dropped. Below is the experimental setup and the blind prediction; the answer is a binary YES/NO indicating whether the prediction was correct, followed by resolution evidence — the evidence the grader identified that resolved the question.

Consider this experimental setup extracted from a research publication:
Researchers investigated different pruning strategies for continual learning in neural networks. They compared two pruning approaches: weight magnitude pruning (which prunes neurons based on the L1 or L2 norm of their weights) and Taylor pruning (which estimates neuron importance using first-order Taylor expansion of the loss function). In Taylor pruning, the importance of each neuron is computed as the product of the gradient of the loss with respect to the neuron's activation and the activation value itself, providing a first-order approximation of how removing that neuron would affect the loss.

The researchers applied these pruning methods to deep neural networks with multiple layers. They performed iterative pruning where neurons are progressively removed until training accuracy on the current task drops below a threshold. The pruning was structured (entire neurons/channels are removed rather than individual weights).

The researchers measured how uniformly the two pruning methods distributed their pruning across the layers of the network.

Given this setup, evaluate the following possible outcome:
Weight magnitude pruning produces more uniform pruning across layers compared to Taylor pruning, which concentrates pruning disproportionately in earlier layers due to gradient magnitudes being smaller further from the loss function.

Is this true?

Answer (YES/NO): NO